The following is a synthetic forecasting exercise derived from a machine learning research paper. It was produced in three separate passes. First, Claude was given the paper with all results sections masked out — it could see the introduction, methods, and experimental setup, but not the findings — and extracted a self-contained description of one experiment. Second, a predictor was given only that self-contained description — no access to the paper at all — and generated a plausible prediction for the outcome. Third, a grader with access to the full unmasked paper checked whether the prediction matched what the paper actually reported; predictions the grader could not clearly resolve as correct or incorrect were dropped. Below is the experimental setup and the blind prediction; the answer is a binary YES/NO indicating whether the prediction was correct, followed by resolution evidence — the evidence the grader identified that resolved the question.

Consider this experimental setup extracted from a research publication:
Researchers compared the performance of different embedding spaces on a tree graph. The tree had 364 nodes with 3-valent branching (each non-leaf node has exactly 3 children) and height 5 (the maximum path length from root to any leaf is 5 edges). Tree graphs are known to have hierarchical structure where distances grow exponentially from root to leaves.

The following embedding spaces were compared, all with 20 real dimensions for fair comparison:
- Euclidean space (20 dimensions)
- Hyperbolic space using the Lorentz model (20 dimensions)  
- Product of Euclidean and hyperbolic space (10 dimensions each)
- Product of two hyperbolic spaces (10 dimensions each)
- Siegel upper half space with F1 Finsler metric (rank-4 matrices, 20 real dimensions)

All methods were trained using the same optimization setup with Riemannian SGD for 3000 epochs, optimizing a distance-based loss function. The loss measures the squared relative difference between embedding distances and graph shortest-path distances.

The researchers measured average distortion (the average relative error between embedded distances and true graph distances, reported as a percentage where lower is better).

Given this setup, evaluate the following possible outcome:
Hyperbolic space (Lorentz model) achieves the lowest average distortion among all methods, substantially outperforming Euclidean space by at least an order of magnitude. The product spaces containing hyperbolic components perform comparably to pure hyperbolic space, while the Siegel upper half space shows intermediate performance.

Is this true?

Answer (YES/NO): NO